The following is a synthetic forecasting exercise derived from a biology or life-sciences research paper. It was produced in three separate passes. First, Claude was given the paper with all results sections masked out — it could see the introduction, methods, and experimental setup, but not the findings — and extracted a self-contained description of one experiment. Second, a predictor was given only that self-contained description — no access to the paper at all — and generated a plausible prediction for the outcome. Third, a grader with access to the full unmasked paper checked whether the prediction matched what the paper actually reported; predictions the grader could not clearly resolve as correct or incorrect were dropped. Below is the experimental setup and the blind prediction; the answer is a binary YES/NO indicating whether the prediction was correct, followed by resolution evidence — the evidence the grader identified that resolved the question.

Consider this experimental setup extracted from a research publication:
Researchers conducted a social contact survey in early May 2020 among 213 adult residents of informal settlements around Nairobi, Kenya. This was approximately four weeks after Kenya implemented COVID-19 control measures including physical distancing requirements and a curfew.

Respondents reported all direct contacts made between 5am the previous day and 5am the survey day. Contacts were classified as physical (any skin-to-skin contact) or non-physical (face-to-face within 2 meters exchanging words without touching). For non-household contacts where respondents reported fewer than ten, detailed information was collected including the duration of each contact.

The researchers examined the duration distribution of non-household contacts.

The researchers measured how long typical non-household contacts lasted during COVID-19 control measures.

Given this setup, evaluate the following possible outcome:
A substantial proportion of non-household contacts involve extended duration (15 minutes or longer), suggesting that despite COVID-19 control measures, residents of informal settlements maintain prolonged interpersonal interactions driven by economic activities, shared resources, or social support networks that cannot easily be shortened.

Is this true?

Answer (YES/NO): NO